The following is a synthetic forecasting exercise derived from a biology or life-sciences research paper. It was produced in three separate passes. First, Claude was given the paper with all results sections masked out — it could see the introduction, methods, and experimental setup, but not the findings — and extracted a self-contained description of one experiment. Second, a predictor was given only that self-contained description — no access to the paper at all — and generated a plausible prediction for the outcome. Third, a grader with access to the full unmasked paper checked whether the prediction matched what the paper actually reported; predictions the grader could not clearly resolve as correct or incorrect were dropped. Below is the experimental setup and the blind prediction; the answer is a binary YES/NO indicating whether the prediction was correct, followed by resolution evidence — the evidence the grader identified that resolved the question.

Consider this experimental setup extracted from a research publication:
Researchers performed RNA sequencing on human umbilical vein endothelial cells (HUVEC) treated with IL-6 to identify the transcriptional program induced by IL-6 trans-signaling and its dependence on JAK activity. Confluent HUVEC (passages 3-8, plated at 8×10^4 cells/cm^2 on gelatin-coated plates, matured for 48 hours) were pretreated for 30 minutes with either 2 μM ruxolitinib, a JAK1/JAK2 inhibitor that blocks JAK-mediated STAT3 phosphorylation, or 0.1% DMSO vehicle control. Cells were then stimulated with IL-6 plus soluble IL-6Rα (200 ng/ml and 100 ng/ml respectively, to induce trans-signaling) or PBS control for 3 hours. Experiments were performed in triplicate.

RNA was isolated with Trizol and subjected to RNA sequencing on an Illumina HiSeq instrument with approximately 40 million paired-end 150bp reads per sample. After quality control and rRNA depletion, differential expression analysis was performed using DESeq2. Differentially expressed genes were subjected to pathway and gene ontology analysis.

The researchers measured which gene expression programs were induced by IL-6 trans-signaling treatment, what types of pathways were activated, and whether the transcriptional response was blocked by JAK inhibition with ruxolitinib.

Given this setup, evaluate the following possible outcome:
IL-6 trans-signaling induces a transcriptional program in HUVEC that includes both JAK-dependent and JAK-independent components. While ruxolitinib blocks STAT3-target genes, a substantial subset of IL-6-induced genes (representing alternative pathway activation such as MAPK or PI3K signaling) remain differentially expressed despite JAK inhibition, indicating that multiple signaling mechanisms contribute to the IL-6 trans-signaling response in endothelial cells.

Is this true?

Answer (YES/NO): NO